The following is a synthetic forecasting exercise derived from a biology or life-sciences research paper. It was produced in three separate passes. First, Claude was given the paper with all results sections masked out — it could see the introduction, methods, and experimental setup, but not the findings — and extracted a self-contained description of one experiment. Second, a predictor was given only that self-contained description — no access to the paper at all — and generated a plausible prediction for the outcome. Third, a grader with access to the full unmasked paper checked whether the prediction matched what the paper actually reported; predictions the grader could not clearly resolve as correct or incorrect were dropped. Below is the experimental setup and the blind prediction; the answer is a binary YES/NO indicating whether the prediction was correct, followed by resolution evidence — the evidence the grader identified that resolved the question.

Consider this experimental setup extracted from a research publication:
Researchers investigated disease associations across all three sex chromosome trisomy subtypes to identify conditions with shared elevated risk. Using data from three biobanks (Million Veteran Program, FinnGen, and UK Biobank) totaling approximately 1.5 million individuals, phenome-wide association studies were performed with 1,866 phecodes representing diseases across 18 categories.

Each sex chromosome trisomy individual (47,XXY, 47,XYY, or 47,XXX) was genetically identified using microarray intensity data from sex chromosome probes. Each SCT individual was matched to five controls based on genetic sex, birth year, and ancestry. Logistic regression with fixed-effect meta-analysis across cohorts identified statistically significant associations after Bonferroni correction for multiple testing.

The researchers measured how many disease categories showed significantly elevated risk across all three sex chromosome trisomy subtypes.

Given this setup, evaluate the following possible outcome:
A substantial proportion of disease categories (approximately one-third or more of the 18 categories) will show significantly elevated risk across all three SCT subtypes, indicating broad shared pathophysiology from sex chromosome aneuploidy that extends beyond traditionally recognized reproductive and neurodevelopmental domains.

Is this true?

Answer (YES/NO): YES